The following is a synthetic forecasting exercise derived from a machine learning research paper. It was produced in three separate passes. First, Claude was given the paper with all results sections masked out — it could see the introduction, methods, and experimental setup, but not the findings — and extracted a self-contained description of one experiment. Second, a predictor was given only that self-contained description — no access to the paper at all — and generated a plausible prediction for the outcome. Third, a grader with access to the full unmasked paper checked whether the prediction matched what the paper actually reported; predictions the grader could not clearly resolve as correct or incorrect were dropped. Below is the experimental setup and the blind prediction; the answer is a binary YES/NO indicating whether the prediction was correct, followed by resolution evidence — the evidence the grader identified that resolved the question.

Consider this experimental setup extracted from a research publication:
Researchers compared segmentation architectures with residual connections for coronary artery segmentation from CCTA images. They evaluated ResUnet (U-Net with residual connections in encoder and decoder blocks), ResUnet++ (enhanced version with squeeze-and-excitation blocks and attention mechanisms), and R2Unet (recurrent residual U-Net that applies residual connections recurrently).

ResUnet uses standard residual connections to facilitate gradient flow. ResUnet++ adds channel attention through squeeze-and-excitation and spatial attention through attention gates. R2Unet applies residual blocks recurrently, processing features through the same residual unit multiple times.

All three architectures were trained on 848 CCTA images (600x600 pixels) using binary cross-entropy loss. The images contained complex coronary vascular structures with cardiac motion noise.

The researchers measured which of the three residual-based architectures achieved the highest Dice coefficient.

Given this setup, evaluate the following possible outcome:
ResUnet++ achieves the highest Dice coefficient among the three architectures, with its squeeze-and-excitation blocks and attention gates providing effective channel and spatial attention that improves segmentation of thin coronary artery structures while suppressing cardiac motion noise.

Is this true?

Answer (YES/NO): NO